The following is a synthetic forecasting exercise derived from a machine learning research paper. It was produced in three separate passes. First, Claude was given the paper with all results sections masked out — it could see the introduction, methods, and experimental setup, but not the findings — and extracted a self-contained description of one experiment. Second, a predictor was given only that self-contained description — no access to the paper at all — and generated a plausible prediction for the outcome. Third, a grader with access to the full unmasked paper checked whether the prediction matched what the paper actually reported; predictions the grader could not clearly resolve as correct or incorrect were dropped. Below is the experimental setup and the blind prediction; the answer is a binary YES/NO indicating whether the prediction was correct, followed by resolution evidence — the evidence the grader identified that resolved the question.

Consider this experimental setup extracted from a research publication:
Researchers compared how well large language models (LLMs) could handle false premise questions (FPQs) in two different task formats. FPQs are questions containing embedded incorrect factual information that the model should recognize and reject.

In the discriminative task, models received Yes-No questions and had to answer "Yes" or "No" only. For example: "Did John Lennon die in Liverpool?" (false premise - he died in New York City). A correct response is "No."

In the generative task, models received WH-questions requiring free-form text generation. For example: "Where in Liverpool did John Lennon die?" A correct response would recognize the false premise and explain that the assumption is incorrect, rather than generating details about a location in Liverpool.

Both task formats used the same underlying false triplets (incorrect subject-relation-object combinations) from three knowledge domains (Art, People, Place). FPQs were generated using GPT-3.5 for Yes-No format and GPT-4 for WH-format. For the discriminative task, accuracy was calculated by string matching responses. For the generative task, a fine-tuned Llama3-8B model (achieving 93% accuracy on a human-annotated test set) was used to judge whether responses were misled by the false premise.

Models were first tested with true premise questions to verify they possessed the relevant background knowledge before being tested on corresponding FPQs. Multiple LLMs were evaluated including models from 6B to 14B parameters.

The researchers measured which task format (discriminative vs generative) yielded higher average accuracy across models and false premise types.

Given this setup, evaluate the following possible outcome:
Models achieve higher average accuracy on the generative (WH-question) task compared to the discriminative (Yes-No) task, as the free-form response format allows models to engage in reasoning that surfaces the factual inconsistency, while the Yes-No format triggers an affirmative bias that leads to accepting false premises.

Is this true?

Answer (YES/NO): NO